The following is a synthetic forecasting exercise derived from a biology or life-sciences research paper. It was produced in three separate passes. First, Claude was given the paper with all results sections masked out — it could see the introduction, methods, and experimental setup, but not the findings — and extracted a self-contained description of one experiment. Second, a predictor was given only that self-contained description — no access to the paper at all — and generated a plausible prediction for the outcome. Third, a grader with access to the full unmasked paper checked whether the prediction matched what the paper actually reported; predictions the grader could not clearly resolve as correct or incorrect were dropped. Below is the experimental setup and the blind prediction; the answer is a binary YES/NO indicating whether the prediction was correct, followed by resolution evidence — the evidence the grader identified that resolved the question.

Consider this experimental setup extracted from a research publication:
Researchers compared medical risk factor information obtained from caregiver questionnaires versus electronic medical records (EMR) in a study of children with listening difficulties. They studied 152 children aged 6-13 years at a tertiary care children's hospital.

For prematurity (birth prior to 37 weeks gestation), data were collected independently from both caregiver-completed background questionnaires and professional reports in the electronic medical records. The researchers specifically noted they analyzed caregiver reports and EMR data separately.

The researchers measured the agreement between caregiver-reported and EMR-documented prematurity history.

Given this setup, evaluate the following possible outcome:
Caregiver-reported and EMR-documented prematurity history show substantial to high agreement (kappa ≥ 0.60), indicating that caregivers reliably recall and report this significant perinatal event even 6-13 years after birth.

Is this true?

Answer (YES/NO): YES